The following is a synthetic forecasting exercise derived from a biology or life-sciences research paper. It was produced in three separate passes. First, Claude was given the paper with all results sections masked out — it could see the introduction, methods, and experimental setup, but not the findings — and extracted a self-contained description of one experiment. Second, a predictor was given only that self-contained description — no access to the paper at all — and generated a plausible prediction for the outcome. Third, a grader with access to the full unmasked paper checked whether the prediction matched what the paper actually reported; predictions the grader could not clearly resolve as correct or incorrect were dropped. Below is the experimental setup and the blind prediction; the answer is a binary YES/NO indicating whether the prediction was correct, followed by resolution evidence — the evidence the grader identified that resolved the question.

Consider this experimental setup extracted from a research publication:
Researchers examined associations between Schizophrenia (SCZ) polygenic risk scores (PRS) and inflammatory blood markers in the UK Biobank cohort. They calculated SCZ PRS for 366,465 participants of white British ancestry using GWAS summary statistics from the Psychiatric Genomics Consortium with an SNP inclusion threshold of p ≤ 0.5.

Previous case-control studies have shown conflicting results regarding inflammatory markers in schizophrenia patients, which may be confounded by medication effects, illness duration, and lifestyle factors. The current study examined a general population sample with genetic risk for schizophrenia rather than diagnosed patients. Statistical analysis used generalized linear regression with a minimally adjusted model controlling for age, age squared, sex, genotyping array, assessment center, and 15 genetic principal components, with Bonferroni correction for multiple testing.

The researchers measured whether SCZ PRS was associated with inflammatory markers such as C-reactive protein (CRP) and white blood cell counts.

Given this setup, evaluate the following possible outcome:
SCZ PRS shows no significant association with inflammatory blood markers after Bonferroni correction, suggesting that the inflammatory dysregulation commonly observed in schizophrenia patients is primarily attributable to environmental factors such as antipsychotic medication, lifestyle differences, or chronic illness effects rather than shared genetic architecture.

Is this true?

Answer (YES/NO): NO